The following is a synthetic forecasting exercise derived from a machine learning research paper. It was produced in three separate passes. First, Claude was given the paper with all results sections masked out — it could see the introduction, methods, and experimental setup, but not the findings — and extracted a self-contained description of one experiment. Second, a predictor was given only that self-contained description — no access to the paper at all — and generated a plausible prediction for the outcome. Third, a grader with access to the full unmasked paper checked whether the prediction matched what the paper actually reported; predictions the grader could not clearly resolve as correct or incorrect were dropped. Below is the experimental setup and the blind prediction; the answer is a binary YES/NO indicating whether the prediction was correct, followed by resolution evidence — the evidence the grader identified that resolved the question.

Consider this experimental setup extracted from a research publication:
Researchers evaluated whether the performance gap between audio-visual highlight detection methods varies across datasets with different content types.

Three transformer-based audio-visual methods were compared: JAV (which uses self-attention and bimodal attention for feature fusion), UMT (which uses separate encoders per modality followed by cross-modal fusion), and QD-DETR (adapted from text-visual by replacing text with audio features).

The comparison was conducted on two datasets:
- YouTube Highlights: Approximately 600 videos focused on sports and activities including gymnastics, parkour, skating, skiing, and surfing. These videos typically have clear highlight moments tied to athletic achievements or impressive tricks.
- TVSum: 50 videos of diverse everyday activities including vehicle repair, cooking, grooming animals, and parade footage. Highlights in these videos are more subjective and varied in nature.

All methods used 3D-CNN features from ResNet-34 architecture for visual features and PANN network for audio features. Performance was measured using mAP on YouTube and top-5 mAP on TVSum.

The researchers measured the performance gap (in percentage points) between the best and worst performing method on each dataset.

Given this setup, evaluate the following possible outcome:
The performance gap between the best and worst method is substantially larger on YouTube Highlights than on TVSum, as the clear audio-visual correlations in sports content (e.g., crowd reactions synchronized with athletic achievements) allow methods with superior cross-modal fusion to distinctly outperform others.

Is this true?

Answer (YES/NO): NO